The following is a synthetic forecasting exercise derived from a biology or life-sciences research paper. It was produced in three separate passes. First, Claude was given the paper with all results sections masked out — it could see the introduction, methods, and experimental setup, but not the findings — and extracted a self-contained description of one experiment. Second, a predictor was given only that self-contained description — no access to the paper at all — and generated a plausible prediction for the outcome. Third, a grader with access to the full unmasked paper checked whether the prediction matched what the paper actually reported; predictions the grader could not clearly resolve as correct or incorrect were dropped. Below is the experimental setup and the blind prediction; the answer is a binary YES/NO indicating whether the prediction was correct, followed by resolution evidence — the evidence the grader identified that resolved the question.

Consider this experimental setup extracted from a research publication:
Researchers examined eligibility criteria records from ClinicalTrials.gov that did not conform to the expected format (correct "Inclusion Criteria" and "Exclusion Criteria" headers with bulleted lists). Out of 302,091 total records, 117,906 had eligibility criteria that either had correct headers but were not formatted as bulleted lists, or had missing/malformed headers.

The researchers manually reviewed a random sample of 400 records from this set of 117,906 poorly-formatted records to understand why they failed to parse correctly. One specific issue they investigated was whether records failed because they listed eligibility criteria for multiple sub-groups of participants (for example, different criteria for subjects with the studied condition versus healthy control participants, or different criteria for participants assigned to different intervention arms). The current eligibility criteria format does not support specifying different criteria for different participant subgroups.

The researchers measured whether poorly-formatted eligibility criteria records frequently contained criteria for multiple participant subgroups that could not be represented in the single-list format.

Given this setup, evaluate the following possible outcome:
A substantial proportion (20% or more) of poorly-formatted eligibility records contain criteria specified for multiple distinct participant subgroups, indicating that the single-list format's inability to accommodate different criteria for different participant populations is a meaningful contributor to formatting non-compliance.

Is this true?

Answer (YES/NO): NO